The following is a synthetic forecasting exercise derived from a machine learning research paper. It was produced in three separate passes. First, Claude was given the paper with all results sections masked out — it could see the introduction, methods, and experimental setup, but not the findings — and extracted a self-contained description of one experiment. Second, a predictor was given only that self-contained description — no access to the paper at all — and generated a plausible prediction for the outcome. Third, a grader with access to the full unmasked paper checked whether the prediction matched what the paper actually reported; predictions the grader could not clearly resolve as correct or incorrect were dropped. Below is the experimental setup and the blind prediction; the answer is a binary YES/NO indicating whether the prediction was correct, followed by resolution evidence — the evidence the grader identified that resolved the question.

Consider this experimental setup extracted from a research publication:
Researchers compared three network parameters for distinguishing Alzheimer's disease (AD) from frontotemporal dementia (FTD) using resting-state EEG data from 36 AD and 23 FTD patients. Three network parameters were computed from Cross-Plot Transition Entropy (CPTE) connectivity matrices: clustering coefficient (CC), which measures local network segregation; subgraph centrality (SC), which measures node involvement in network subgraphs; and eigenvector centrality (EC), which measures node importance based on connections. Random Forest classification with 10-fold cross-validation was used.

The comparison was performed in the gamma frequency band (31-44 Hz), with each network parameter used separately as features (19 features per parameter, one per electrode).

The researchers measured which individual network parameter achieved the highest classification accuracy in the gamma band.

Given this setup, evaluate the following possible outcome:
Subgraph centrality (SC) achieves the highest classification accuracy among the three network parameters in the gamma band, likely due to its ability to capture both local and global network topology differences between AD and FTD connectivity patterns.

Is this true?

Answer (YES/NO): NO